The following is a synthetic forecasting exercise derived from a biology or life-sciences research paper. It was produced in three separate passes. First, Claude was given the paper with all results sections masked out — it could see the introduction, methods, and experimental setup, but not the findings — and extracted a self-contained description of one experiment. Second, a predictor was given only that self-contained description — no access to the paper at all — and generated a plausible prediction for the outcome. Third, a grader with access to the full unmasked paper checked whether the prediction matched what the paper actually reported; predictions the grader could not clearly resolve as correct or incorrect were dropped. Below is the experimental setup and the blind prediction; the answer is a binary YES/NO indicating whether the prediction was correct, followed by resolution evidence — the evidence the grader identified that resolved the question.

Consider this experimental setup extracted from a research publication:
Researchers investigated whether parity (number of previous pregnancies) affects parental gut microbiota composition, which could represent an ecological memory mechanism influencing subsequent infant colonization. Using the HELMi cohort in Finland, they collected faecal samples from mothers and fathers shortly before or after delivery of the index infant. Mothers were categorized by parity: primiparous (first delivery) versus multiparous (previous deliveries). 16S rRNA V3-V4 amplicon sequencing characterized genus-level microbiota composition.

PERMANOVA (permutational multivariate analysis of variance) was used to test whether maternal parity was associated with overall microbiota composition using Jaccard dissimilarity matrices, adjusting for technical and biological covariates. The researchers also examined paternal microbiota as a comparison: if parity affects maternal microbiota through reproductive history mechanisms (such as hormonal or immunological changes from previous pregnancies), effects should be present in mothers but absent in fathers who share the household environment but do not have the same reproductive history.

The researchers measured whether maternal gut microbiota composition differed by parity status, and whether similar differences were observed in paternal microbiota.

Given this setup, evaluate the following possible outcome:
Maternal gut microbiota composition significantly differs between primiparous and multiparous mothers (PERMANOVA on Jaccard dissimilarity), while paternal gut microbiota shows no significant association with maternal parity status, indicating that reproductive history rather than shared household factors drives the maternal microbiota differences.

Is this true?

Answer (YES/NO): NO